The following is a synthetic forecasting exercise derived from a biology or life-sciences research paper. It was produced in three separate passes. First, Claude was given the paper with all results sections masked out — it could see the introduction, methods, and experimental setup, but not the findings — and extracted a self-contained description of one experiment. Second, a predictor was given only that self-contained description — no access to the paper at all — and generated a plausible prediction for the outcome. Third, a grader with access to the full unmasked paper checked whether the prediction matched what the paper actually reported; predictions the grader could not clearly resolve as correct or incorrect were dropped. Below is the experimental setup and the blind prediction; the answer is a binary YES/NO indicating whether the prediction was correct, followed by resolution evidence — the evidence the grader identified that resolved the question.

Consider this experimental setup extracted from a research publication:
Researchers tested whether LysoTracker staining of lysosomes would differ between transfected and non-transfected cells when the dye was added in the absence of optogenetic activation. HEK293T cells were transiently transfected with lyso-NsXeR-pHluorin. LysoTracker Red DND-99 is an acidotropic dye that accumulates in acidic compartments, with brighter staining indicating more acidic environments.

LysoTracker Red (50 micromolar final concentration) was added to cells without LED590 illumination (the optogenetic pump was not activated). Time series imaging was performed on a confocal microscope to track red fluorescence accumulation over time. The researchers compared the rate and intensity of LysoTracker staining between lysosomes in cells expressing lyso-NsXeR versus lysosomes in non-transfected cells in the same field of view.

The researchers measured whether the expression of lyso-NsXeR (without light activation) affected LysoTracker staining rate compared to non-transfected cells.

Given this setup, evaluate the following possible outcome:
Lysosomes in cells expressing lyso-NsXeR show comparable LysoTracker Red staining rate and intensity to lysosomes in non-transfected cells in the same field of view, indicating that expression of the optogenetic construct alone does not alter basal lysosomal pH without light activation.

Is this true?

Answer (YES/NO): YES